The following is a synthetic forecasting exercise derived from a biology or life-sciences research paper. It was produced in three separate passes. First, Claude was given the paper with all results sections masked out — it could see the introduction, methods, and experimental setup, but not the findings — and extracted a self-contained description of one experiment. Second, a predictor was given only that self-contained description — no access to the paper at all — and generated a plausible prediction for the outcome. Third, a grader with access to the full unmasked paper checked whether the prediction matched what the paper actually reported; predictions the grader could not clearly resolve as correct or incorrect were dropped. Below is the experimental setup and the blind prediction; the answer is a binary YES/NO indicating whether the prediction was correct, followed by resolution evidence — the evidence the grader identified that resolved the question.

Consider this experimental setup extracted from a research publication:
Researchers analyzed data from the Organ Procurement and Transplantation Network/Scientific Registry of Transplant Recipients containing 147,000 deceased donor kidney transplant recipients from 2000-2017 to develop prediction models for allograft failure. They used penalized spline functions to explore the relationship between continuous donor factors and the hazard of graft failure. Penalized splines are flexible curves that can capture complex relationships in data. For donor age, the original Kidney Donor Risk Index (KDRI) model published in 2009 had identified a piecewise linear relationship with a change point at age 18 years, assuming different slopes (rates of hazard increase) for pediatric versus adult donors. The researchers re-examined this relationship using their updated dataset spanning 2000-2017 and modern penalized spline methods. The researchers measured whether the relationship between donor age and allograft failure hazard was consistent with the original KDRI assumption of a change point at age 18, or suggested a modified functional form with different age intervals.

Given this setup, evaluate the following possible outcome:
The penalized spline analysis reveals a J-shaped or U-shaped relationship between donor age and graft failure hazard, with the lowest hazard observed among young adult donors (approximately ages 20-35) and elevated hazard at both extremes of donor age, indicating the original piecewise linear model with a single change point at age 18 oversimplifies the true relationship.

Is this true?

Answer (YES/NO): NO